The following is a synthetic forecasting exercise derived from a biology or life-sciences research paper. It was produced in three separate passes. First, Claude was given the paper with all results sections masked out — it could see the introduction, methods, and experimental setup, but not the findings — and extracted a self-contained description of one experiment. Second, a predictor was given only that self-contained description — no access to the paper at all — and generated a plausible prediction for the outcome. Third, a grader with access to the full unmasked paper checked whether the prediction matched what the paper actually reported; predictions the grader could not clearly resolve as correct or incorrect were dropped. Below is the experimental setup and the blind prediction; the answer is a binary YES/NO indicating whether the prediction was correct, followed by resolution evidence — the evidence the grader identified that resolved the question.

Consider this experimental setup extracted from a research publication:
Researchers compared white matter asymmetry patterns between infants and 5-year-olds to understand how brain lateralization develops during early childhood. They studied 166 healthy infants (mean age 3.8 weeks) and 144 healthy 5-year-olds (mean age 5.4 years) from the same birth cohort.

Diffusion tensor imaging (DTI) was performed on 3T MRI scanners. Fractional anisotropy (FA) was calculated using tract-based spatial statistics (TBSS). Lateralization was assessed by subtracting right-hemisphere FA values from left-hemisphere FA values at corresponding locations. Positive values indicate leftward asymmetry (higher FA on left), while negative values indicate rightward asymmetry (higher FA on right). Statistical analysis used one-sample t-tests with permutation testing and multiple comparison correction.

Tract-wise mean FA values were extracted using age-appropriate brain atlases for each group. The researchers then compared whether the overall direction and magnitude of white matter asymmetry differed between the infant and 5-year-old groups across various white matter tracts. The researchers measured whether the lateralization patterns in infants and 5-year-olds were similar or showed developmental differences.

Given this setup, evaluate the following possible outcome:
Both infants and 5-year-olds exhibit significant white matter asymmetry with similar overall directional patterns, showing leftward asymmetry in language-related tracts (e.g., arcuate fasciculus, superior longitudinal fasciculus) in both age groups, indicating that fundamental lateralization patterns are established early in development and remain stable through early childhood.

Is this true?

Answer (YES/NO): NO